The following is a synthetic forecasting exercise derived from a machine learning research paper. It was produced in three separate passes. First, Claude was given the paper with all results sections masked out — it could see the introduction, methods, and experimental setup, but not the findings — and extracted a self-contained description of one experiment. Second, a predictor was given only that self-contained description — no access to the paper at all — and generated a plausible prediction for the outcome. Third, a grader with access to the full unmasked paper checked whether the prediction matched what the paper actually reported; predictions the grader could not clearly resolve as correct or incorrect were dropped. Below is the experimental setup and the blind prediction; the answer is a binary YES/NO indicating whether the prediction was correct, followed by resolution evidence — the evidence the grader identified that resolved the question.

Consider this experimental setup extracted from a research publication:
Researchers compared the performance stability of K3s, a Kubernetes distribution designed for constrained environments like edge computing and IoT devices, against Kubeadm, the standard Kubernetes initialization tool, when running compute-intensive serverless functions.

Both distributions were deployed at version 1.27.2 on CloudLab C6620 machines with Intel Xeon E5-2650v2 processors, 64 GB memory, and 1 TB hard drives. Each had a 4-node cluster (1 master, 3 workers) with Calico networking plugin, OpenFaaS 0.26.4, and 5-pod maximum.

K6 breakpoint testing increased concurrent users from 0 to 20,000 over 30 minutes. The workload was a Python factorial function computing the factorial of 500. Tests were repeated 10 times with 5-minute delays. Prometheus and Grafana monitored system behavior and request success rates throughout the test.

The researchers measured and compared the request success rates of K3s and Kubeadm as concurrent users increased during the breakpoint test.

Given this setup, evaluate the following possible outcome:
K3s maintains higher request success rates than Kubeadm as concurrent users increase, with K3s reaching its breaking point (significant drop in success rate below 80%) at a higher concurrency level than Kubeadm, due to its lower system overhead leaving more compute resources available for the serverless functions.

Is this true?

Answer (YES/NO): NO